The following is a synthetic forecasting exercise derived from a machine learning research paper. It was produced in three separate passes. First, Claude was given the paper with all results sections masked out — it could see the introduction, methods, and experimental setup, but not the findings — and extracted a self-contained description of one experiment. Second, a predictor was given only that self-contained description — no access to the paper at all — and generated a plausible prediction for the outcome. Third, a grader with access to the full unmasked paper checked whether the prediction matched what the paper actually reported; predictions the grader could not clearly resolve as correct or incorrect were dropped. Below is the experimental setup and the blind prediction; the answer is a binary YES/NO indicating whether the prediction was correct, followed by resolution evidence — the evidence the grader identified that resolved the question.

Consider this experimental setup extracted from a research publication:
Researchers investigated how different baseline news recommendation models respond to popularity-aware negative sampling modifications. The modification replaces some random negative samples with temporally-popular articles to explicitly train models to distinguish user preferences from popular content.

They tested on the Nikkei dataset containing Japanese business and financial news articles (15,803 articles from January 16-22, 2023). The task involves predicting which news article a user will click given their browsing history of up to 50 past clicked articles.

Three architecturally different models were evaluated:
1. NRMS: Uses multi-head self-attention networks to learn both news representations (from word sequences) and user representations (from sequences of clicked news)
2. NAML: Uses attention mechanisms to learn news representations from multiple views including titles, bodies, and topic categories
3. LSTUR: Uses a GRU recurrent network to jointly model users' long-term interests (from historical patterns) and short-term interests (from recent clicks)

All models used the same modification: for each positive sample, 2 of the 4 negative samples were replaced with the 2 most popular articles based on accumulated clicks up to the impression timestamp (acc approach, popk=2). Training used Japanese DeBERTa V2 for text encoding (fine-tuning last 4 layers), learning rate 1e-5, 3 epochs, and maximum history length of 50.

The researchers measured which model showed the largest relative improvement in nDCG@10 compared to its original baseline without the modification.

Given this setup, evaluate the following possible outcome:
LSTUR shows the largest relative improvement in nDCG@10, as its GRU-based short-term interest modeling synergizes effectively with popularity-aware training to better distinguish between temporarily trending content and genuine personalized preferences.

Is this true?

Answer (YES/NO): YES